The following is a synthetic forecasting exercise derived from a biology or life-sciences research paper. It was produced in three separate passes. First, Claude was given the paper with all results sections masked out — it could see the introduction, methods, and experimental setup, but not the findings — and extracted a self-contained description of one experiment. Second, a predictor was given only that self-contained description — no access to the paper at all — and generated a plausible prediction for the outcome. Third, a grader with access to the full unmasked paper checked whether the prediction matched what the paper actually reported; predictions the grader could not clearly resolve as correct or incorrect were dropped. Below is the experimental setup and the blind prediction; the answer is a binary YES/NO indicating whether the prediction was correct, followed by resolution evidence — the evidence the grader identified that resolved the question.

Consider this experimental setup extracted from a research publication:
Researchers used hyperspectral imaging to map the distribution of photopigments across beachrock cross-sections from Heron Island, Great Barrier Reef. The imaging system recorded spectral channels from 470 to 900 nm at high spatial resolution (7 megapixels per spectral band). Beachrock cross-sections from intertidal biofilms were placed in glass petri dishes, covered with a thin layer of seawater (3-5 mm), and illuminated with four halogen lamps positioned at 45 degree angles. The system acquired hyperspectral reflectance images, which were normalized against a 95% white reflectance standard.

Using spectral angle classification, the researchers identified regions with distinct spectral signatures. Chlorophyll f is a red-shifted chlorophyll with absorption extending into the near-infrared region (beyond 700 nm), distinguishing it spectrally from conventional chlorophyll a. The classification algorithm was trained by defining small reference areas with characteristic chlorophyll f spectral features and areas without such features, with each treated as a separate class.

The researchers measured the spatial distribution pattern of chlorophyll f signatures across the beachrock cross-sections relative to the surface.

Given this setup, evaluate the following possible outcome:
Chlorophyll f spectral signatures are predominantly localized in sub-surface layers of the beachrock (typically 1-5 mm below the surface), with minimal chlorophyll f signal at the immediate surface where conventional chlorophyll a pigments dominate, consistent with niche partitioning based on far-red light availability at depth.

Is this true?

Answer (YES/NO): YES